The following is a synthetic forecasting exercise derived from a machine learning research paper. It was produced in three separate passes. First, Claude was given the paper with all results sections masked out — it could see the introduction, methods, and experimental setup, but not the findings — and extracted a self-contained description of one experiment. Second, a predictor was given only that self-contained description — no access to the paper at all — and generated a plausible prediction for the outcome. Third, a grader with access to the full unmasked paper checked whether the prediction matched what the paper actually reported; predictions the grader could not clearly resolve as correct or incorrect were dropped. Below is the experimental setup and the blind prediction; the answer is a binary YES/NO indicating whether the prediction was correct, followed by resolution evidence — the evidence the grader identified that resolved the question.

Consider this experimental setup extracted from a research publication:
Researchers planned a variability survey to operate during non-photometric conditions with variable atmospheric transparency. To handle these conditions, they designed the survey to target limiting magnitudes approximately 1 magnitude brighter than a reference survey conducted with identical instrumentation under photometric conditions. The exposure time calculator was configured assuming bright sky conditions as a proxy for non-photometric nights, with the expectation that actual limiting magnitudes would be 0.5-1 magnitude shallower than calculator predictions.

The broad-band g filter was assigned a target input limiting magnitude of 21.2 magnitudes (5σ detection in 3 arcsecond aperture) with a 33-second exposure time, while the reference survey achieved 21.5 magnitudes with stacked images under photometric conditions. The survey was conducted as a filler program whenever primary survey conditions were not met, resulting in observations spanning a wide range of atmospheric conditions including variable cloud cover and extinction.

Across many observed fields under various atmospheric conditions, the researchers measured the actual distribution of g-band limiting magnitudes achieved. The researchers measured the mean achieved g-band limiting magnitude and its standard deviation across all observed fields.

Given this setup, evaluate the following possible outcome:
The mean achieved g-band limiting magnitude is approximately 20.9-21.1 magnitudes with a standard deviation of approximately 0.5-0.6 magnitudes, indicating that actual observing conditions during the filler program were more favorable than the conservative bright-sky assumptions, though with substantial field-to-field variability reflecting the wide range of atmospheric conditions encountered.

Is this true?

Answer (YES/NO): NO